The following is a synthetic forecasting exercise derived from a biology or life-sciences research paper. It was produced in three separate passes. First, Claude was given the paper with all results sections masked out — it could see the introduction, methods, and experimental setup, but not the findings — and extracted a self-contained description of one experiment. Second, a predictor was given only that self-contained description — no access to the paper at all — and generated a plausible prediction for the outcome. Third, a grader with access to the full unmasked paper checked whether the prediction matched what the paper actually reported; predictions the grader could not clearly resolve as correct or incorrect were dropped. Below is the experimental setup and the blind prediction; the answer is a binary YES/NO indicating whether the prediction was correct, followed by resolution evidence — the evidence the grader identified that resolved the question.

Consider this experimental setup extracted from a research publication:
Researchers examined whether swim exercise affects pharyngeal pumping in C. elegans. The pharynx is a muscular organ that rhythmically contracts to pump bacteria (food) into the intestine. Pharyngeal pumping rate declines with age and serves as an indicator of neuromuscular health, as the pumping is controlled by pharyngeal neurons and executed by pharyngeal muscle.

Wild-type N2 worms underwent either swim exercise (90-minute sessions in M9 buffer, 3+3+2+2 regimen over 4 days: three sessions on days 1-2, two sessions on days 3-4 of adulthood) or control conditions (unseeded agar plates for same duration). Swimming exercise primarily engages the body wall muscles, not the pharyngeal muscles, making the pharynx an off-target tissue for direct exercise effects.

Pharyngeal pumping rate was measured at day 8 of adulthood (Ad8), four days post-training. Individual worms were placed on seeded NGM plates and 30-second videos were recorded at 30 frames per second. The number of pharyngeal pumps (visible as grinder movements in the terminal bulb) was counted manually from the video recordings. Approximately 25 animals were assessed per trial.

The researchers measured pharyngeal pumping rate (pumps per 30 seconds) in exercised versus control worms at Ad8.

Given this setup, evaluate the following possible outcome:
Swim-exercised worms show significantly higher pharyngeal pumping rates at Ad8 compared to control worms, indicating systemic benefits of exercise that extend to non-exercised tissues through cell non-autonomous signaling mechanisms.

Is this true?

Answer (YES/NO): NO